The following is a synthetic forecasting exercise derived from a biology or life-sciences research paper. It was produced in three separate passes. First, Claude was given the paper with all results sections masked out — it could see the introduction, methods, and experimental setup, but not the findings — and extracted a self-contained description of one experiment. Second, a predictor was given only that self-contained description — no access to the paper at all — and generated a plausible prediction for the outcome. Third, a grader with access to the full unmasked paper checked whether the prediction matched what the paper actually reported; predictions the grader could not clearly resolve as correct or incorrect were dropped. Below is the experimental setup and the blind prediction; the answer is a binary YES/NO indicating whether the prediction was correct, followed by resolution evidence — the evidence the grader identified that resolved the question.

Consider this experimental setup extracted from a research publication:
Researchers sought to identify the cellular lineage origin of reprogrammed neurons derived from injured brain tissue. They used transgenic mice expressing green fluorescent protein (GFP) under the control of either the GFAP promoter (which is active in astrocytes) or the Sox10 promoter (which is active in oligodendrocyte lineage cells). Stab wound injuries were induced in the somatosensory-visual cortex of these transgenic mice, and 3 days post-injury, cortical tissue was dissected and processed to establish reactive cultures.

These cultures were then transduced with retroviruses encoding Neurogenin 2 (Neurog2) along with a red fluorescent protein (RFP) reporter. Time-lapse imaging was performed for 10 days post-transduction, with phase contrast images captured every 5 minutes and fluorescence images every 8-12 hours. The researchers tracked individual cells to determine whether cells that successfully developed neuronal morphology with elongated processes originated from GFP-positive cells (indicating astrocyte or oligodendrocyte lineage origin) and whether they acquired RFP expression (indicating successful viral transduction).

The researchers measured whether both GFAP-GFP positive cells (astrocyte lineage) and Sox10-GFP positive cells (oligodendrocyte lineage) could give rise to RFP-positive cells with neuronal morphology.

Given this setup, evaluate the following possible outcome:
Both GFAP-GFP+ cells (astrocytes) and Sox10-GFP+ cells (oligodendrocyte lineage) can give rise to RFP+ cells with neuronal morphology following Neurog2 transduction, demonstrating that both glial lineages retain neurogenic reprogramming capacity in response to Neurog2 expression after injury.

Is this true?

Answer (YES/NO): YES